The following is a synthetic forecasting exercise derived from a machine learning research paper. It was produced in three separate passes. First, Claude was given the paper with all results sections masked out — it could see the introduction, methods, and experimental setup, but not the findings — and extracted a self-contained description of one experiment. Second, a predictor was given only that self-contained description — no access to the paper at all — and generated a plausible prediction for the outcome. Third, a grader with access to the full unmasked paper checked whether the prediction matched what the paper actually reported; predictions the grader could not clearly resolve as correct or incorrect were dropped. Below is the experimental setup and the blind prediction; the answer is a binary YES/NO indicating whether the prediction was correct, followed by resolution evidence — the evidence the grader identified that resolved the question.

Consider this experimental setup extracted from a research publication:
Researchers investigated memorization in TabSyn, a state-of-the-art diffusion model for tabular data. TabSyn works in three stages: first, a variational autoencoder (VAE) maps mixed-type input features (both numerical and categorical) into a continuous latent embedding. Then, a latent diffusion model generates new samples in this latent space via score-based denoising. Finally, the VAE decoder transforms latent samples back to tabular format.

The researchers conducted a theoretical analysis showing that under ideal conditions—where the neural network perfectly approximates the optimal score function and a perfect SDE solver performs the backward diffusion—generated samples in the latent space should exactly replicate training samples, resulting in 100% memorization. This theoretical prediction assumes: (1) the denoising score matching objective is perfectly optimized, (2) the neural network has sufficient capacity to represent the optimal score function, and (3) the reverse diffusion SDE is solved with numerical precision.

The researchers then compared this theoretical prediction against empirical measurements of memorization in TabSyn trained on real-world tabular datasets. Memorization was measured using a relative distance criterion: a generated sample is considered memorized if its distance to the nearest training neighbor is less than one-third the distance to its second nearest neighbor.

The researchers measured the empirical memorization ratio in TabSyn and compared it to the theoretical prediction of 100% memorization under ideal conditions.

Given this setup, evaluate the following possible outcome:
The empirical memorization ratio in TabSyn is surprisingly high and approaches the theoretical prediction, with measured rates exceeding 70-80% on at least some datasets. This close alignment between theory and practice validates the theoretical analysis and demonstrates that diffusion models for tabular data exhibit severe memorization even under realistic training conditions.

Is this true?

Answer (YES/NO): NO